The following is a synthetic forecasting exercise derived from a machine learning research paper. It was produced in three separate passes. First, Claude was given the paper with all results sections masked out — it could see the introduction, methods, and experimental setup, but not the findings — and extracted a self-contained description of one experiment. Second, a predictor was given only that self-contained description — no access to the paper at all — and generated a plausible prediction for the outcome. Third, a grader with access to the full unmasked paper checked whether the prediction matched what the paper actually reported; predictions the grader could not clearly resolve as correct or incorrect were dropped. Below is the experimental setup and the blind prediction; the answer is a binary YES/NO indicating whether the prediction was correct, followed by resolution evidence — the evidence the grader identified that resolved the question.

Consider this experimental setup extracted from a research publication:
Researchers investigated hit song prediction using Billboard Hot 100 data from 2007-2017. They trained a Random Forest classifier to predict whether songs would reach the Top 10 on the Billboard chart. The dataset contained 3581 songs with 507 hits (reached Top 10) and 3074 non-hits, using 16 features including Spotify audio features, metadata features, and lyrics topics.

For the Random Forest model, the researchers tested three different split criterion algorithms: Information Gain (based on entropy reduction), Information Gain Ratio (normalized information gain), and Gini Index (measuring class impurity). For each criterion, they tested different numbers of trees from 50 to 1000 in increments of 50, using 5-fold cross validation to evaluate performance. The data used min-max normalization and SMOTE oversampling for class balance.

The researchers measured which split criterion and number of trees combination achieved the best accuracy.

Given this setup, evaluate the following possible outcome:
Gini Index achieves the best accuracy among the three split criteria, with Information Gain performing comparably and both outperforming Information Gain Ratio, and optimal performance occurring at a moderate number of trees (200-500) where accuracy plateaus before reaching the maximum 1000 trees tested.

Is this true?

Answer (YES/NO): NO